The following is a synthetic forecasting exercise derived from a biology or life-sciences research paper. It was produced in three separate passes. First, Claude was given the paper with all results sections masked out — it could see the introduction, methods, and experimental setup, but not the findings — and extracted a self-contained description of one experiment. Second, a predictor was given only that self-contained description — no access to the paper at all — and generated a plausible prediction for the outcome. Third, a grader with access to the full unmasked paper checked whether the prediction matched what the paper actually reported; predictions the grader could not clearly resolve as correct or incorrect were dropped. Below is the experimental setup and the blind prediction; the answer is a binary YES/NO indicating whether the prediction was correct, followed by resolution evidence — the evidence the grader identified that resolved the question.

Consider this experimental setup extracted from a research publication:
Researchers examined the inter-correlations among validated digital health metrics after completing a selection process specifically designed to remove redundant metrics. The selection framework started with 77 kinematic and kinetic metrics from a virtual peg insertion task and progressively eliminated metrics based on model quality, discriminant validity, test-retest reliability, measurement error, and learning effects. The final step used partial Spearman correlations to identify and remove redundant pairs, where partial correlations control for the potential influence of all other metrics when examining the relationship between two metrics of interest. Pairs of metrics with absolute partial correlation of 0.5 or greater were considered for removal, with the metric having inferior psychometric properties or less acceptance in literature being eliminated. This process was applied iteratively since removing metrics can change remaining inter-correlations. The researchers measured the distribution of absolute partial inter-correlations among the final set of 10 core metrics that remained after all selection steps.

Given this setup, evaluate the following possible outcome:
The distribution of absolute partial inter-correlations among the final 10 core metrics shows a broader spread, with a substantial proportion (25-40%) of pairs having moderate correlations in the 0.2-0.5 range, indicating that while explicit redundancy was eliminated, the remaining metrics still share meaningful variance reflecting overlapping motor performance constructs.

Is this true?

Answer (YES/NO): NO